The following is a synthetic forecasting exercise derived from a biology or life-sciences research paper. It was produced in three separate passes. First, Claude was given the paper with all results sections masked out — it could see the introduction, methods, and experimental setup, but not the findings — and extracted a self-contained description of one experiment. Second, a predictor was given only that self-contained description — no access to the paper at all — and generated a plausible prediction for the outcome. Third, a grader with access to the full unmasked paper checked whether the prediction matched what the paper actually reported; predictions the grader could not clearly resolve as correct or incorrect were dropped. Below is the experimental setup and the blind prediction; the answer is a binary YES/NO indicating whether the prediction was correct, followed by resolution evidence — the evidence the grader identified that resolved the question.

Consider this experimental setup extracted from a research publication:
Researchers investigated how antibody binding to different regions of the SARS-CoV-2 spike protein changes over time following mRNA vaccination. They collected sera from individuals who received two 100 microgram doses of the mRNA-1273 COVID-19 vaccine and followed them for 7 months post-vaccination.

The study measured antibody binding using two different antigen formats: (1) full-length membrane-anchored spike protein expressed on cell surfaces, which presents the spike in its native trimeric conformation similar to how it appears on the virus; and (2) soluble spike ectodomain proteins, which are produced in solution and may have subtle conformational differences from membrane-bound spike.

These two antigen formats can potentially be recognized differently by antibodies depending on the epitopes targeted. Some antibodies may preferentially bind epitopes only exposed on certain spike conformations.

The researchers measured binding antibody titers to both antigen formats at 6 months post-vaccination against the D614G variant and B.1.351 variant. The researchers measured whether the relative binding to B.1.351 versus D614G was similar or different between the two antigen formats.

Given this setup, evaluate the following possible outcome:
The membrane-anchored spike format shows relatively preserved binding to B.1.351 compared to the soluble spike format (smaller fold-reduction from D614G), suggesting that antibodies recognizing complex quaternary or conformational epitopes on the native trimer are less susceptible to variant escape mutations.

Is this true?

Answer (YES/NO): NO